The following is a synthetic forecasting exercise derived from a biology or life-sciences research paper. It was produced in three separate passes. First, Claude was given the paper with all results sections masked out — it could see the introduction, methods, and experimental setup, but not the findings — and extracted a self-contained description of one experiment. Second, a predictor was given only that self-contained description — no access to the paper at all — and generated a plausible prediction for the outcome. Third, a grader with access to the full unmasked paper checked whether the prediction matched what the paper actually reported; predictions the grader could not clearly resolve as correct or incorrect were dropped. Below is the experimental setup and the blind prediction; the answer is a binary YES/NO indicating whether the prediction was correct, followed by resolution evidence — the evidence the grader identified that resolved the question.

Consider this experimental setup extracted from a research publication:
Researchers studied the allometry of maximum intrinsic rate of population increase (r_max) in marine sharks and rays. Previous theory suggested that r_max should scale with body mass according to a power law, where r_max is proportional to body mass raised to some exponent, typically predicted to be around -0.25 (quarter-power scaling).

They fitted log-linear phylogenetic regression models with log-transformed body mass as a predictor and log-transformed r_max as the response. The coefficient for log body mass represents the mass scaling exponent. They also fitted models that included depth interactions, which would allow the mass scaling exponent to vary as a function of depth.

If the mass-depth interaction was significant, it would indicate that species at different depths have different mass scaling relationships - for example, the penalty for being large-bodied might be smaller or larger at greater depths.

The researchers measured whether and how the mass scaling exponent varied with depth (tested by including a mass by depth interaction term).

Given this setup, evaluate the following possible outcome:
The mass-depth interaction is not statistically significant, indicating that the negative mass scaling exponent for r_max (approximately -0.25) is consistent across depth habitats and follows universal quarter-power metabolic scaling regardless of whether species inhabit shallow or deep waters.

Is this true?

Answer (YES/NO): YES